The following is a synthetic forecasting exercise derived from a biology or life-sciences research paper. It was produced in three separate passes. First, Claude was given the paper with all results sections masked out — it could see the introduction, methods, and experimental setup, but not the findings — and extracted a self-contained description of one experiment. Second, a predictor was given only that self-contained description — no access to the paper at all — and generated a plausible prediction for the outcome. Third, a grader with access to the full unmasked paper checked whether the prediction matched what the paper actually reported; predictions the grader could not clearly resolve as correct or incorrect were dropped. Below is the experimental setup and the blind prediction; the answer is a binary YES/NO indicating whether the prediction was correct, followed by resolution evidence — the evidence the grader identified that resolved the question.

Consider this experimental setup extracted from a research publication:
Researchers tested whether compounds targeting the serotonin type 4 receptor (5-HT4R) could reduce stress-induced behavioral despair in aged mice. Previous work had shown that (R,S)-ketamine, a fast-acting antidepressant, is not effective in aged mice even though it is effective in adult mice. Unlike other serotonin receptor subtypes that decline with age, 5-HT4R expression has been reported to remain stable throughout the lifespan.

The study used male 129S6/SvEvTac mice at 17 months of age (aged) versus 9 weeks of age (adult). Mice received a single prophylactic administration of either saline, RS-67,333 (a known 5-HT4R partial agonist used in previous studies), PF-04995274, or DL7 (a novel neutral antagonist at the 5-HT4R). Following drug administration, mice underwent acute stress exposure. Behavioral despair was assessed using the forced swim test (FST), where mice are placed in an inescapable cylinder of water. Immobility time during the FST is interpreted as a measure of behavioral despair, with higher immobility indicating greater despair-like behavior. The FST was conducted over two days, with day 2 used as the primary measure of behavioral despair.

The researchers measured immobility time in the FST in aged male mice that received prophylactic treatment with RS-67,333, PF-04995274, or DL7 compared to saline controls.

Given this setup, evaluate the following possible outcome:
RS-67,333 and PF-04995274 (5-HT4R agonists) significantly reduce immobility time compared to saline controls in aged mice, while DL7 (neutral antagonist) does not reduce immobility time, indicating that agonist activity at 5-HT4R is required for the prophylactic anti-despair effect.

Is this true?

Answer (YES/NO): NO